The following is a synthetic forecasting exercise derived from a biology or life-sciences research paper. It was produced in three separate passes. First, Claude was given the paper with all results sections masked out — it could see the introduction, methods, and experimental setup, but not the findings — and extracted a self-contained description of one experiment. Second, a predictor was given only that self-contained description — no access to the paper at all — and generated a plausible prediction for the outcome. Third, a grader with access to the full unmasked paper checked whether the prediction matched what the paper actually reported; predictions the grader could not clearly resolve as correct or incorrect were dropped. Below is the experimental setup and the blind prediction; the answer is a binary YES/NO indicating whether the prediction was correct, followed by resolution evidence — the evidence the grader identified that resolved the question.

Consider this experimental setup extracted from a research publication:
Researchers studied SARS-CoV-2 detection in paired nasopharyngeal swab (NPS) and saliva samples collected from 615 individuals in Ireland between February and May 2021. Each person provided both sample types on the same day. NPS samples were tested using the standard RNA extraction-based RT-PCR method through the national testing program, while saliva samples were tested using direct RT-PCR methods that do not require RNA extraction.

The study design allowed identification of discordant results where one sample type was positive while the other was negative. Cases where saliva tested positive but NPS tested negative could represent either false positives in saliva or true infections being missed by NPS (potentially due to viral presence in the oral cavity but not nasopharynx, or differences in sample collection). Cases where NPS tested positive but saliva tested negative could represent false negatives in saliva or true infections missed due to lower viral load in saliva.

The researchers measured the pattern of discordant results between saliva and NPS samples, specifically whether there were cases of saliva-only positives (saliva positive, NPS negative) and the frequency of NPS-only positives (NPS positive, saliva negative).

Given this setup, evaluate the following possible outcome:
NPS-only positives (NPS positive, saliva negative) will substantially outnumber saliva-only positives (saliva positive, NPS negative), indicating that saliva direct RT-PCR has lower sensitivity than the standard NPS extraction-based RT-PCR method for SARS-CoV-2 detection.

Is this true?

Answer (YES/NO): YES